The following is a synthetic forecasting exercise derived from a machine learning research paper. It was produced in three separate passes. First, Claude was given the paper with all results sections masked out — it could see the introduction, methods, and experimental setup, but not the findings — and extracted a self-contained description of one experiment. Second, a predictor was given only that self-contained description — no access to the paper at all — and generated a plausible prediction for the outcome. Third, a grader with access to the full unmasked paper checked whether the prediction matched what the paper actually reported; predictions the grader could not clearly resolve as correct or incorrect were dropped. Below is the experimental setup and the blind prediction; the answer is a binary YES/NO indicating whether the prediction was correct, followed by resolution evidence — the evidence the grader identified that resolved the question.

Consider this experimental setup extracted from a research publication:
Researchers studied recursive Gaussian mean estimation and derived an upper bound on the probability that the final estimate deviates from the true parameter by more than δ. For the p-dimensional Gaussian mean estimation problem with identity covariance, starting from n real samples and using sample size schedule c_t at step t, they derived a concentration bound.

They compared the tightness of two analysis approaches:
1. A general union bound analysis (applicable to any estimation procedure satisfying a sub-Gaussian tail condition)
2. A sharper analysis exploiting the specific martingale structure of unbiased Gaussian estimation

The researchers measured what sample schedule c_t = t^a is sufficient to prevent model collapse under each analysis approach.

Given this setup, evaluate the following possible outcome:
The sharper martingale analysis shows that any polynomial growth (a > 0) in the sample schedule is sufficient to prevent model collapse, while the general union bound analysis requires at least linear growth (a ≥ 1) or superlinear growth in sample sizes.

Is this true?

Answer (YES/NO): NO